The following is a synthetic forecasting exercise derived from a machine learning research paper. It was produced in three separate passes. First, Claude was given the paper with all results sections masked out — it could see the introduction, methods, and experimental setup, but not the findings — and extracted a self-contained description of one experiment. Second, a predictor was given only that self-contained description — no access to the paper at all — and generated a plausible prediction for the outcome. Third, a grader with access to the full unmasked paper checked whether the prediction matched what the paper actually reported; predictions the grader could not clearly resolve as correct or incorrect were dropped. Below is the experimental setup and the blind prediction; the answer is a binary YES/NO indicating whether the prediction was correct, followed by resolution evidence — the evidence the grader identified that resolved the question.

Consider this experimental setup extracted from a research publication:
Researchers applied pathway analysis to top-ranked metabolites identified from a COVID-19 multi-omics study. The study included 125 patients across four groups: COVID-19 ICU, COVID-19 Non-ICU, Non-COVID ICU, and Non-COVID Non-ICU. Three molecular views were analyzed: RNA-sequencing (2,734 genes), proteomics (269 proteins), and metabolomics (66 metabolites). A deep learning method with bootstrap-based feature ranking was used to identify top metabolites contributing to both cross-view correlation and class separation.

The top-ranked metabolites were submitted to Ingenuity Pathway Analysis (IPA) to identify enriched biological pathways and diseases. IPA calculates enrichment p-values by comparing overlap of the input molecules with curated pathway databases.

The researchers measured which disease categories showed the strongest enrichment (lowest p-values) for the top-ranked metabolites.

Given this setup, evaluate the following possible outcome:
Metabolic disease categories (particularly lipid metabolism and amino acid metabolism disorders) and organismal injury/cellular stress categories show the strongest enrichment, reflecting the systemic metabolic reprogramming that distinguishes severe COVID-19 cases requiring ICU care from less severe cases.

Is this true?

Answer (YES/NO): NO